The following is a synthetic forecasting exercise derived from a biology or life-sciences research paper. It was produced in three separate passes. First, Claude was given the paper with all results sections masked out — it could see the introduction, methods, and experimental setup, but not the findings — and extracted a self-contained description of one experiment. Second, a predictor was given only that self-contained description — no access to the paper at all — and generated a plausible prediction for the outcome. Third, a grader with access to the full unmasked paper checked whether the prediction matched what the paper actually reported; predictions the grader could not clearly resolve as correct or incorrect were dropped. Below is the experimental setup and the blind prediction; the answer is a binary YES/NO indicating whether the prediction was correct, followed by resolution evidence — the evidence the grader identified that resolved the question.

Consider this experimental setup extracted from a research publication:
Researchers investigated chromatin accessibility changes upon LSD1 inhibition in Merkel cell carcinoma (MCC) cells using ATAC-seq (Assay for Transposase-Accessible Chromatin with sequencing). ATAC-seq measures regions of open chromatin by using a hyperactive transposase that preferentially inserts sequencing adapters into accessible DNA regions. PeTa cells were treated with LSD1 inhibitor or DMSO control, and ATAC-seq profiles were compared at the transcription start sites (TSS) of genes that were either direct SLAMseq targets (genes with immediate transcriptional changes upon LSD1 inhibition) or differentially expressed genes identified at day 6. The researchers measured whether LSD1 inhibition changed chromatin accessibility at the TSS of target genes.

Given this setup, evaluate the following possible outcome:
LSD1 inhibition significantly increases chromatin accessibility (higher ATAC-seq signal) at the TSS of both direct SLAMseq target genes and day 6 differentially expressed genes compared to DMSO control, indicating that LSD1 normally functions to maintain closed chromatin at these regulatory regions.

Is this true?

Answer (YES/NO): NO